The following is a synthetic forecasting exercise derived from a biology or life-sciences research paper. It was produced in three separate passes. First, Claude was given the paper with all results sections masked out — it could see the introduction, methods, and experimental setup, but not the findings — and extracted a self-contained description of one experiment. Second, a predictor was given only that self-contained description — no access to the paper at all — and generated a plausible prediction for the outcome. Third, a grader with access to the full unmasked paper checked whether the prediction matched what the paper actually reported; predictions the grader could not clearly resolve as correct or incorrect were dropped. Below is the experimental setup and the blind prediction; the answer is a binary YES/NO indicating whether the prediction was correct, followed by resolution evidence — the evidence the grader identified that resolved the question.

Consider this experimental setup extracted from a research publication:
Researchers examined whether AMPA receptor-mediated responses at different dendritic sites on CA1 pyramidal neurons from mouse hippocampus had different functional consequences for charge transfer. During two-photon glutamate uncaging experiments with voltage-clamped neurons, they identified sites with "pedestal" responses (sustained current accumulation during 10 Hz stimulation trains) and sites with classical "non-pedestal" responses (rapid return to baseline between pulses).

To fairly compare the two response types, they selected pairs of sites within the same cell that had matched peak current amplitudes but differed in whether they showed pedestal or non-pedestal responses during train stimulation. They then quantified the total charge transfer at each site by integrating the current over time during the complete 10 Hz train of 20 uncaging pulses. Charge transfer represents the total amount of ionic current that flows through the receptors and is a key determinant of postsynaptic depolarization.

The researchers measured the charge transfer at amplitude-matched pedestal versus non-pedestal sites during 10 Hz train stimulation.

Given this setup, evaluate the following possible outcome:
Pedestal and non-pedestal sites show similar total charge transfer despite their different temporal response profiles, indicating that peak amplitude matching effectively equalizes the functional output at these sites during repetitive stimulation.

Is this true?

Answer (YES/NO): NO